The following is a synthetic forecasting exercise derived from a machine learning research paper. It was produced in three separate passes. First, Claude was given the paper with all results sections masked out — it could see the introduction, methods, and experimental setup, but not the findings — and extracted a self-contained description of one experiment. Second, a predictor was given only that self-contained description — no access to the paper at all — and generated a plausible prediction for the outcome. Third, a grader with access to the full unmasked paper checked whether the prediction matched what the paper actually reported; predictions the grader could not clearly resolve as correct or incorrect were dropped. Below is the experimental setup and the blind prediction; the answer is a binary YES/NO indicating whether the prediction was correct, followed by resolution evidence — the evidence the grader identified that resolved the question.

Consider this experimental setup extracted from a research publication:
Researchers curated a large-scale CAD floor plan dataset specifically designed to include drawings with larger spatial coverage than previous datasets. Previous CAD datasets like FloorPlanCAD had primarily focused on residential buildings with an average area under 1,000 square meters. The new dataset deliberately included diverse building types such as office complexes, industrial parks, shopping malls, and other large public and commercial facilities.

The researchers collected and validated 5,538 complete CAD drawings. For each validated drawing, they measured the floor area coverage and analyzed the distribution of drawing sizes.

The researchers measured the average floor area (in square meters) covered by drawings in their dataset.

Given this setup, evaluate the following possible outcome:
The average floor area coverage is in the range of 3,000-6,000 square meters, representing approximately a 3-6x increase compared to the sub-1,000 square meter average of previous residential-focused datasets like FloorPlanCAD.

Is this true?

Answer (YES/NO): NO